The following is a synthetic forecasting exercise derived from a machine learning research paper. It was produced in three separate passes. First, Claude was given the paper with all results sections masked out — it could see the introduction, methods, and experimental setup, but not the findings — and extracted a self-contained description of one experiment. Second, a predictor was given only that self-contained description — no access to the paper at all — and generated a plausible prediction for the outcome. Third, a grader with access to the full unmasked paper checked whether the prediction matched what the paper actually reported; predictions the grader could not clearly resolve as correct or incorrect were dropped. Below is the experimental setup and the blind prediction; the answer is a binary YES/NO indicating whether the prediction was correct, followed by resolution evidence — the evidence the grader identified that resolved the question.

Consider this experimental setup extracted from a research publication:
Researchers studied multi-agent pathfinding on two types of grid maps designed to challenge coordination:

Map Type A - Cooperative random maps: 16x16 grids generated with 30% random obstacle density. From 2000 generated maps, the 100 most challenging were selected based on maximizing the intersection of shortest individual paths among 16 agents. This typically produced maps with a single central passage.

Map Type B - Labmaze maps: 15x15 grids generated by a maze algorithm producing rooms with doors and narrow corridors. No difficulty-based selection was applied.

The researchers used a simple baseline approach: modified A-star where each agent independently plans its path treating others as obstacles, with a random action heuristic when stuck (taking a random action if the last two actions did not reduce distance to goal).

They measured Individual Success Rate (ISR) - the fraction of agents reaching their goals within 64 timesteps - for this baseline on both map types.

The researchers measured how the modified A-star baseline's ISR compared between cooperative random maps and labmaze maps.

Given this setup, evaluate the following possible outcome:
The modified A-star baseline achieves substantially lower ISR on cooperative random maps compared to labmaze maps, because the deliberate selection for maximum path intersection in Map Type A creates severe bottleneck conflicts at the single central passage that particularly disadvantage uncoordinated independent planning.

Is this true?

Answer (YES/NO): NO